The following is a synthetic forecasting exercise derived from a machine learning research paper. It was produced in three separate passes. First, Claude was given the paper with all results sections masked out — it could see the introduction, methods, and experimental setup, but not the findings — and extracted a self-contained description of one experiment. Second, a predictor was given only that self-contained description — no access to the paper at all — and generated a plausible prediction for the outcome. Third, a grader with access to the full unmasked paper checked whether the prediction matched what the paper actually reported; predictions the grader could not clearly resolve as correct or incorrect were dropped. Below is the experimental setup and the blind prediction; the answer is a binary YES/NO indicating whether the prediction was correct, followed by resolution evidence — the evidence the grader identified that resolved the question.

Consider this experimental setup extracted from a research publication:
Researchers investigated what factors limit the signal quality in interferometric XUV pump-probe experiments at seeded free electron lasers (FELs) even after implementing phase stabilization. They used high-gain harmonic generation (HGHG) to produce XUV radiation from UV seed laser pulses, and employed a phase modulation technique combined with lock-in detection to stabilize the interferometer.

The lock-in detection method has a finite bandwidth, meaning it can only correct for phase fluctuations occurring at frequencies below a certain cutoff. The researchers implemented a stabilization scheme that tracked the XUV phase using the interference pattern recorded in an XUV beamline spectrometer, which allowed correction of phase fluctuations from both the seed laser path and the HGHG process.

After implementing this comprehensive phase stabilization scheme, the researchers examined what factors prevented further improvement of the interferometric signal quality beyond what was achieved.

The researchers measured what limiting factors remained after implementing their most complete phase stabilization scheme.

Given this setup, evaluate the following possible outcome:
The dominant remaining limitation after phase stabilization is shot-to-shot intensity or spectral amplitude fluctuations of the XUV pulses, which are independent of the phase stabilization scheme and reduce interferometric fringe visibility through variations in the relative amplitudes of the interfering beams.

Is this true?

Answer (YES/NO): NO